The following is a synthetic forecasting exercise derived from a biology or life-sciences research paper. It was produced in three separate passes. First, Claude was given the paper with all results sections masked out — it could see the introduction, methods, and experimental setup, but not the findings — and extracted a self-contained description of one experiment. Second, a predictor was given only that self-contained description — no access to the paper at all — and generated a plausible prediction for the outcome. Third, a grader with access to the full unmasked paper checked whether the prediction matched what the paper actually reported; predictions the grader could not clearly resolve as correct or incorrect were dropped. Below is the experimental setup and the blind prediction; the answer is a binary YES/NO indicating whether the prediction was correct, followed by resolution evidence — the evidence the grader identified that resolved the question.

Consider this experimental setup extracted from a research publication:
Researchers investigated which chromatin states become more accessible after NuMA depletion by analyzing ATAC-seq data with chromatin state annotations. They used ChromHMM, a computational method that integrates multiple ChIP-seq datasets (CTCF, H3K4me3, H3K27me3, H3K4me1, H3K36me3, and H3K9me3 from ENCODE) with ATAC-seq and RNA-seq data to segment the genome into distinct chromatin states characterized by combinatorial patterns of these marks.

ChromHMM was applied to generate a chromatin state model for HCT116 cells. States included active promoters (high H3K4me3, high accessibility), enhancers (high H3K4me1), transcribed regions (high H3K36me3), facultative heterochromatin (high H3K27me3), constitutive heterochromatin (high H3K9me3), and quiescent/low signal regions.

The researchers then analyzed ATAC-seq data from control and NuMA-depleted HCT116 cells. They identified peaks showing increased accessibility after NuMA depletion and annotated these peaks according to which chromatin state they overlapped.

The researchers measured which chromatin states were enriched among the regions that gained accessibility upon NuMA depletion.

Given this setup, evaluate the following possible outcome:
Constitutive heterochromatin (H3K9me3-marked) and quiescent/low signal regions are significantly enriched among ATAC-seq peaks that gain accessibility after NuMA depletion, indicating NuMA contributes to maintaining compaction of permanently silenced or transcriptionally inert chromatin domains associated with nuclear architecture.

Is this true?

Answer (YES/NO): YES